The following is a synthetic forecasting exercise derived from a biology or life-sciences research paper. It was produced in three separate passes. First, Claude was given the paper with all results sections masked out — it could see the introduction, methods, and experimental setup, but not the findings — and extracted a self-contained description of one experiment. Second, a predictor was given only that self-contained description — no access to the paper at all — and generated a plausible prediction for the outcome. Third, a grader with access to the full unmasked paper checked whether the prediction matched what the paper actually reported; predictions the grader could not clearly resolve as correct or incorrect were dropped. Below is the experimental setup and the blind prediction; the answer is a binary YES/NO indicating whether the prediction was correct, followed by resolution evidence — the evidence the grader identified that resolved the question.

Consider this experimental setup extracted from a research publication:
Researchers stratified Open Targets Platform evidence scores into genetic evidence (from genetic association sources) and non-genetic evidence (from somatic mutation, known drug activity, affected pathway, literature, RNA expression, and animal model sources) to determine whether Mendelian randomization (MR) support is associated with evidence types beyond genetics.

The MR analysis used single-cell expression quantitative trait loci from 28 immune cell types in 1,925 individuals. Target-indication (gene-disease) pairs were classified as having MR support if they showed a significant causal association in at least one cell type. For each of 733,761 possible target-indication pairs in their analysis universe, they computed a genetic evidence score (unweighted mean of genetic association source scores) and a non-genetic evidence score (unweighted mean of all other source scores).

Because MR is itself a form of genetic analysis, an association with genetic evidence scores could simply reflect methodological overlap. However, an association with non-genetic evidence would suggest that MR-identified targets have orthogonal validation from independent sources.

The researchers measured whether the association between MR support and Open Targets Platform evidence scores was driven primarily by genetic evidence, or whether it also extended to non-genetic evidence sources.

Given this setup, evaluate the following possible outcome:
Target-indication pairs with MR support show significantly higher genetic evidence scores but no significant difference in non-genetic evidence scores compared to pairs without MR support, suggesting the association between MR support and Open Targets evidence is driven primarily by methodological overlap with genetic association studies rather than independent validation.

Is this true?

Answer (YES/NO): NO